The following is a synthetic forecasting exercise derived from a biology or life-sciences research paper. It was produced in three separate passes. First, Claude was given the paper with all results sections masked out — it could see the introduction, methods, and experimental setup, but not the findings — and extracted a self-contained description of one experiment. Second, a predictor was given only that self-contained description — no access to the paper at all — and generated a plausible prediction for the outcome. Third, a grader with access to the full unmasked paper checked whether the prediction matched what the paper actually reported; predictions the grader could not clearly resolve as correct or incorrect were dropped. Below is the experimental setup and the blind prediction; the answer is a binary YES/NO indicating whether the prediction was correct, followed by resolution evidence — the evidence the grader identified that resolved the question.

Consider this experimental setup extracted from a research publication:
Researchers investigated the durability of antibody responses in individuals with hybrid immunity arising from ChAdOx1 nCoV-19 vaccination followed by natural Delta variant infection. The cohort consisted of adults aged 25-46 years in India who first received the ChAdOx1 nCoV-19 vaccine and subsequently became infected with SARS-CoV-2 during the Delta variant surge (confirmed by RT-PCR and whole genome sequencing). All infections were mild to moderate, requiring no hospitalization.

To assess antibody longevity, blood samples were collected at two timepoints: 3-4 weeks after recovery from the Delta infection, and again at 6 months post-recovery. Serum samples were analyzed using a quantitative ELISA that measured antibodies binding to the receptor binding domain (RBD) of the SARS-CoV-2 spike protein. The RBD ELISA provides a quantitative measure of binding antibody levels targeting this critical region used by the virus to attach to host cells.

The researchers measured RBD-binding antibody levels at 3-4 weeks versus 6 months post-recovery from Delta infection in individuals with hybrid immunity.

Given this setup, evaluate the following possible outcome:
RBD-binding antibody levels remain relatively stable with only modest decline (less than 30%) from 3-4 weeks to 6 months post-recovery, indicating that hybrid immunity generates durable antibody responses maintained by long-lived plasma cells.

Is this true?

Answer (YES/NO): NO